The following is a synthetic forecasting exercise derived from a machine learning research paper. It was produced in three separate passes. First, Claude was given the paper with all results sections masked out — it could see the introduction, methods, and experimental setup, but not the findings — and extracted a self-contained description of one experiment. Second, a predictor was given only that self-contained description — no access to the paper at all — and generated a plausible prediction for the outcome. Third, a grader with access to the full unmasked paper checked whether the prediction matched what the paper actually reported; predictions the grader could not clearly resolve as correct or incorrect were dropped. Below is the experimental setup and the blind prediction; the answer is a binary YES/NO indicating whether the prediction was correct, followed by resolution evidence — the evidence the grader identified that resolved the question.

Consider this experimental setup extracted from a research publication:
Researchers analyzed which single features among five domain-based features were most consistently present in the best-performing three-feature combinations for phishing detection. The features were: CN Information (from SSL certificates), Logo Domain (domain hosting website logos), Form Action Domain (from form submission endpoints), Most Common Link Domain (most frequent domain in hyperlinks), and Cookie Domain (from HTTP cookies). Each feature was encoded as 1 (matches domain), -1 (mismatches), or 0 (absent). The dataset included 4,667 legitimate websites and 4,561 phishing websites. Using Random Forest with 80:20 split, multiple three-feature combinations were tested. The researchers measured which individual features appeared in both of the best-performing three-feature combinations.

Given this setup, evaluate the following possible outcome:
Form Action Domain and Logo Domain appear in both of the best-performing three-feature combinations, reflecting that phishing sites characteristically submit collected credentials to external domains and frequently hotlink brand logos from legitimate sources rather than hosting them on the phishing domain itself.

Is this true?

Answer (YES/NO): NO